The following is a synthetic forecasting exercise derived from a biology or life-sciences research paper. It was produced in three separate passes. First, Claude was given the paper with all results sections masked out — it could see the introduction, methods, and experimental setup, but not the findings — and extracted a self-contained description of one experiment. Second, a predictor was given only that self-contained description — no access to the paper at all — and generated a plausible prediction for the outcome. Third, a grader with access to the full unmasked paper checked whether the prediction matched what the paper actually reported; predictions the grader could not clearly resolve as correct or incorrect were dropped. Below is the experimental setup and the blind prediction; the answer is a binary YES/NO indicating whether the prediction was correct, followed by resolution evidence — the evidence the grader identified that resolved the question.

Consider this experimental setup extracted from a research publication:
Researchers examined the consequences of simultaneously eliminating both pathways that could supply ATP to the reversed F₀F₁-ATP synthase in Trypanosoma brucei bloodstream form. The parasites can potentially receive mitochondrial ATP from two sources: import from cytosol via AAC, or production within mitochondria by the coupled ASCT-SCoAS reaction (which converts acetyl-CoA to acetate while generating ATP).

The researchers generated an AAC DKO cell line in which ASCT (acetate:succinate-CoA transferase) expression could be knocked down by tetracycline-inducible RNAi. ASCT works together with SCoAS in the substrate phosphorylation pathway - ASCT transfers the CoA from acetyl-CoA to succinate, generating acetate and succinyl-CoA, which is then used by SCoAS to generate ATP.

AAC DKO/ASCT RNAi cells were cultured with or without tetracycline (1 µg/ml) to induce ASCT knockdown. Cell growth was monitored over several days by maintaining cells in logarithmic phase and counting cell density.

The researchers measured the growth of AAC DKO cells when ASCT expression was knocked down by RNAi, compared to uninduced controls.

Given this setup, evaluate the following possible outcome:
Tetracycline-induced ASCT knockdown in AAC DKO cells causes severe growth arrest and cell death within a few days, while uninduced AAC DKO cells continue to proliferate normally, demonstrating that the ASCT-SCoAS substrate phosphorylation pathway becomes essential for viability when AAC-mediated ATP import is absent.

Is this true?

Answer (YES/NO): NO